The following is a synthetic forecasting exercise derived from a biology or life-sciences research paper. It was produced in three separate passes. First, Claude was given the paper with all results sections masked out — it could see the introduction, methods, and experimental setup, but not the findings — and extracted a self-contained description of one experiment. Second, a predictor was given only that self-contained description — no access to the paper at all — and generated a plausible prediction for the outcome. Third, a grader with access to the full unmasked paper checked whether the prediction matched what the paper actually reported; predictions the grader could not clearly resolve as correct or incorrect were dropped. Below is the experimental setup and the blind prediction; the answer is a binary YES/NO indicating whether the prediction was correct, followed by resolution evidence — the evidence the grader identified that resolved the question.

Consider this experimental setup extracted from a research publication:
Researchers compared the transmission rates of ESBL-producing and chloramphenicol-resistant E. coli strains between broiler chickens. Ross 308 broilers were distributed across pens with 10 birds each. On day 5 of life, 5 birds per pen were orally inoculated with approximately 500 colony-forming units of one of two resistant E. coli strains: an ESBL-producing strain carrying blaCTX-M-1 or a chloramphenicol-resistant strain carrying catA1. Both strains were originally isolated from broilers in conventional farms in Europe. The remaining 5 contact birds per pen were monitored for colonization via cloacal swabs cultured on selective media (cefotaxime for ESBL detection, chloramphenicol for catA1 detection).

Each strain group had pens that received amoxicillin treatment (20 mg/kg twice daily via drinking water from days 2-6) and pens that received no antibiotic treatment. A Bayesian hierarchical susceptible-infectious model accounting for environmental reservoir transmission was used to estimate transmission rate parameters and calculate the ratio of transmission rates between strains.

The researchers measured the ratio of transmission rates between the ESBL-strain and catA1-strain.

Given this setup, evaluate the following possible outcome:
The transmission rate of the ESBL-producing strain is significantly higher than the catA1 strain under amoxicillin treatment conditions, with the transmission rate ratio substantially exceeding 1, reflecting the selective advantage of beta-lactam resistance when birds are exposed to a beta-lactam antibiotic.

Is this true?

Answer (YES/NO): NO